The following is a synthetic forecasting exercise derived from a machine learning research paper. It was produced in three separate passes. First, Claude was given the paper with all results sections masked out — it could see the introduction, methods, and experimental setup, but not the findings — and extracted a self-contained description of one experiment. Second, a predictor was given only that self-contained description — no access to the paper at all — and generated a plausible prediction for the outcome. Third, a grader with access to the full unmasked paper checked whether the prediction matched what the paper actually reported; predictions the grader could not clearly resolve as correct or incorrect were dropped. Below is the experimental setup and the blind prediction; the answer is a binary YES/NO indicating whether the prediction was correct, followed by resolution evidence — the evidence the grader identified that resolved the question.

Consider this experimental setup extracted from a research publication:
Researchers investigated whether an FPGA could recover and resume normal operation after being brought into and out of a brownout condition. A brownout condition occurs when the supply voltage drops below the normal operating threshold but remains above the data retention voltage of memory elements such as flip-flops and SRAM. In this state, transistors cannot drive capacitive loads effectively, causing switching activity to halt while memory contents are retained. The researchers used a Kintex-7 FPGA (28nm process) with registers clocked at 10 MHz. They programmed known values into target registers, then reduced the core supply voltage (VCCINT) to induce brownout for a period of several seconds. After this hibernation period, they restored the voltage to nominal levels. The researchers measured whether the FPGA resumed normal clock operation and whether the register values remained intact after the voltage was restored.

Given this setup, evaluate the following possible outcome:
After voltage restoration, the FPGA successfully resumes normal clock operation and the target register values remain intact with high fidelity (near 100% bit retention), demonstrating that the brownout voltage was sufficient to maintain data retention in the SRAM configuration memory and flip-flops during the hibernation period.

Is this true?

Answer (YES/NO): YES